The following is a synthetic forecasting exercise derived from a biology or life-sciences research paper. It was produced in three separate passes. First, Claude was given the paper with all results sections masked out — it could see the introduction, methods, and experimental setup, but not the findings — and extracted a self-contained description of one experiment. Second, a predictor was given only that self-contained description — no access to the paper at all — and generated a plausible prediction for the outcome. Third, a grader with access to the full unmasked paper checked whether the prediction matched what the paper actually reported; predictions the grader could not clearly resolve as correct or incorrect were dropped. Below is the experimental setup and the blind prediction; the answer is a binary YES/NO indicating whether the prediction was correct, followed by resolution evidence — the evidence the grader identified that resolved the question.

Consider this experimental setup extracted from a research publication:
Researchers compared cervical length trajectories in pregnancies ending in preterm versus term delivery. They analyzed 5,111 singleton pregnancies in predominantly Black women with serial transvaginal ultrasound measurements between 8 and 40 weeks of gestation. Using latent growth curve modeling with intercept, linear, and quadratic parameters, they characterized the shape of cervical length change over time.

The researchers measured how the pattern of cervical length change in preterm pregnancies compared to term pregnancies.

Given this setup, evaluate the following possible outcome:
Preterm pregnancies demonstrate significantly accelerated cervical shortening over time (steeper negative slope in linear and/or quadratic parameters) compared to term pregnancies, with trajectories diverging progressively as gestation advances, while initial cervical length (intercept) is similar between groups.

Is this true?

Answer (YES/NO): NO